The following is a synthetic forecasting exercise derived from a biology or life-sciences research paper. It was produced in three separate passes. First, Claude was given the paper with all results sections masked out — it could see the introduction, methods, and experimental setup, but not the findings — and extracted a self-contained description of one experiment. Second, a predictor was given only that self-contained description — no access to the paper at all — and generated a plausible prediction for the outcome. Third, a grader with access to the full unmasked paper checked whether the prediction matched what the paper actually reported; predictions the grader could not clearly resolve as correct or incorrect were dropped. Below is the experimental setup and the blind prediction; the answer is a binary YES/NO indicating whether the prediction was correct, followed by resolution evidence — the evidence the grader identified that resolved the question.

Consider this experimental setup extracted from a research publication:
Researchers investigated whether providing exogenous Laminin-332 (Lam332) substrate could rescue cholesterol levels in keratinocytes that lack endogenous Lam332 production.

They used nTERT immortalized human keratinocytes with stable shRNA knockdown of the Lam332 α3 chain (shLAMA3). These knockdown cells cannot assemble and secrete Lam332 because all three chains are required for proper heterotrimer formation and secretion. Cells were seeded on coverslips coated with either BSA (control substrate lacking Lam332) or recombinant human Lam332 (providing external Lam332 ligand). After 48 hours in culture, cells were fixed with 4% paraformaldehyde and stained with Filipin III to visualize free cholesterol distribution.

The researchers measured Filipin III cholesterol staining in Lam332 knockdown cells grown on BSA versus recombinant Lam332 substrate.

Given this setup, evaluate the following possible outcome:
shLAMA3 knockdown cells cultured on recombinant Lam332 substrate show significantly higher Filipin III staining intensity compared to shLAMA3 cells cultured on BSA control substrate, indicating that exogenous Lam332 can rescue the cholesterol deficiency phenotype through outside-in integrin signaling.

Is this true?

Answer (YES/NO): YES